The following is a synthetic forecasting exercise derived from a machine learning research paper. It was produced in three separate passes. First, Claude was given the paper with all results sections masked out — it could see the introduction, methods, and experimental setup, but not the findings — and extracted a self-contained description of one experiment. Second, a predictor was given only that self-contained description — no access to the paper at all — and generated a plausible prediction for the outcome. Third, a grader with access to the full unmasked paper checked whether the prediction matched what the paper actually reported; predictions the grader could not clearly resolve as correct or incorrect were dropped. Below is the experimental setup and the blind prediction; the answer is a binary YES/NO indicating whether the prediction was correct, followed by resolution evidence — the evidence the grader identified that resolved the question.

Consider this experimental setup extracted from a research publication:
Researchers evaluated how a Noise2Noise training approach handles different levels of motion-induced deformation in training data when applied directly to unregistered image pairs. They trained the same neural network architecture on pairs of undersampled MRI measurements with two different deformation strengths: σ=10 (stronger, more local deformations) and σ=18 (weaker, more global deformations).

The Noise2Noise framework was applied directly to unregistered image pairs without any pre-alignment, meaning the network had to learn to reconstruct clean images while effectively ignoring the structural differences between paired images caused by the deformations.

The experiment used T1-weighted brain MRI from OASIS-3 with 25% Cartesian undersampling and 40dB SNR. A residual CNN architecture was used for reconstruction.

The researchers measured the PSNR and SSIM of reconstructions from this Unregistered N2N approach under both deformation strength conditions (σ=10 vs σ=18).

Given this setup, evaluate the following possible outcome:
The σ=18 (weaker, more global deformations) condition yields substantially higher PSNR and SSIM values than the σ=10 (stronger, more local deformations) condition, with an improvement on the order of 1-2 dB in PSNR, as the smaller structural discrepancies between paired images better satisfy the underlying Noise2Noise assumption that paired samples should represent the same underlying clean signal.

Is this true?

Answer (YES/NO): YES